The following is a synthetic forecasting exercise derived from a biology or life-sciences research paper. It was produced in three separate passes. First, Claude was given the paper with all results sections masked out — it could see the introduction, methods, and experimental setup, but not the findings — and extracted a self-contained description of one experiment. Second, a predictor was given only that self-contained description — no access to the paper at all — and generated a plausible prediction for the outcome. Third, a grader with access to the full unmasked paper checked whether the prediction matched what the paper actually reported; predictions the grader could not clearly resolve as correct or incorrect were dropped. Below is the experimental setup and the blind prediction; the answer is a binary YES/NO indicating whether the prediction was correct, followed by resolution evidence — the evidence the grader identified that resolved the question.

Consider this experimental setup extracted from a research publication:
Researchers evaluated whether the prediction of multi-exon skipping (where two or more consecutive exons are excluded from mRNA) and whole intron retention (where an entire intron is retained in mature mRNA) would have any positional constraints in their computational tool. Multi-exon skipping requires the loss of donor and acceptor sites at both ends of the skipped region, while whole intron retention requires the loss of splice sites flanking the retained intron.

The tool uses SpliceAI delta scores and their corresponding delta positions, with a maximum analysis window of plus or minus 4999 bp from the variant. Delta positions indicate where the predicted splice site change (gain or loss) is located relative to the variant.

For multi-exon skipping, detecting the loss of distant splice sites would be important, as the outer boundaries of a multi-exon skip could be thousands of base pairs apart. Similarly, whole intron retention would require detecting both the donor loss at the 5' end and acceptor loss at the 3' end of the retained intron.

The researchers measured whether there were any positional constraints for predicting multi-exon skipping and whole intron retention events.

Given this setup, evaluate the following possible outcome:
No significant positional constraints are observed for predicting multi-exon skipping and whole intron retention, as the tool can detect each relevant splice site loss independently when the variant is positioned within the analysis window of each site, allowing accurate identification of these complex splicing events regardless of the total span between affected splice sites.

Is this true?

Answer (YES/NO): NO